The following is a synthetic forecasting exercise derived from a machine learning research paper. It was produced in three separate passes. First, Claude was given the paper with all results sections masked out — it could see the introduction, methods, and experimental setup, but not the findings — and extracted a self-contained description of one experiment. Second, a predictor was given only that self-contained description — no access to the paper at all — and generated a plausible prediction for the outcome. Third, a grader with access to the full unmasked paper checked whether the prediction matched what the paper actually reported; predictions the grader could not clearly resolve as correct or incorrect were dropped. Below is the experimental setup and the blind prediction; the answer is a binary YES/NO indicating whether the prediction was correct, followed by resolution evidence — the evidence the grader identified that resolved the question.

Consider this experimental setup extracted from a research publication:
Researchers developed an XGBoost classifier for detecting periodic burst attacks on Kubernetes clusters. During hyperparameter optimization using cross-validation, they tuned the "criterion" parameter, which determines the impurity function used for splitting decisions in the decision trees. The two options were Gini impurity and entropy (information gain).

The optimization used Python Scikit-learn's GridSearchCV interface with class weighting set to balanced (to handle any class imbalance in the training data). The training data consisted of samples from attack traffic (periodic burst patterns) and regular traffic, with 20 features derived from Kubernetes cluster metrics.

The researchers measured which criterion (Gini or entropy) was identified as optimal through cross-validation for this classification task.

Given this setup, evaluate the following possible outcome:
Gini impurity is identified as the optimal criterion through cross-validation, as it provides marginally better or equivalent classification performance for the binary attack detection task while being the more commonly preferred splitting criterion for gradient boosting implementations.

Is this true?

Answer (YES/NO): YES